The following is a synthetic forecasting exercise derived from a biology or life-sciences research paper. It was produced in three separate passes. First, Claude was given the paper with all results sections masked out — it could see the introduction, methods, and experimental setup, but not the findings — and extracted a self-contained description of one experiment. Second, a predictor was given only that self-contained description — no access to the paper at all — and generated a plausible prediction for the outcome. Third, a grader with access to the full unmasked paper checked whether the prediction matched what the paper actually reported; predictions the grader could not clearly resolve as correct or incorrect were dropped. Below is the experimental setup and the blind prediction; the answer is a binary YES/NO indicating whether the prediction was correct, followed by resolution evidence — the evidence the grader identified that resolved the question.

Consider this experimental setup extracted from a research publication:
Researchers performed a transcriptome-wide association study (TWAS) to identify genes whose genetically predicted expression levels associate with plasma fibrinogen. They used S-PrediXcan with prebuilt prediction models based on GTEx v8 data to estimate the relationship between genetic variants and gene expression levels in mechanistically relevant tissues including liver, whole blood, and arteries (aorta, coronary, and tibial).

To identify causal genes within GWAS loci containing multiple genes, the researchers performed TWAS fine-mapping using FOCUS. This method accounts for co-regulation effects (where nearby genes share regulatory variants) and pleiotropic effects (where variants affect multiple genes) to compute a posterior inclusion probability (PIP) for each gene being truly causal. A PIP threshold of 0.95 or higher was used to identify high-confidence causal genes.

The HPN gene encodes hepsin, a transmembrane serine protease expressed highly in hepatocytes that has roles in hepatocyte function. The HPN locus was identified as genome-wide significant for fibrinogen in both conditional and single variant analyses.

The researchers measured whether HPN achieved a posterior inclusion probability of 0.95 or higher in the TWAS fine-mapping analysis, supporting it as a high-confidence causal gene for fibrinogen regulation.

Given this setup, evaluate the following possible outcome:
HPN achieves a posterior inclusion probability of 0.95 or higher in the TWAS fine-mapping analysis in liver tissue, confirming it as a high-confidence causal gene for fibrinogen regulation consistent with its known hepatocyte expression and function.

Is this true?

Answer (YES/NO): NO